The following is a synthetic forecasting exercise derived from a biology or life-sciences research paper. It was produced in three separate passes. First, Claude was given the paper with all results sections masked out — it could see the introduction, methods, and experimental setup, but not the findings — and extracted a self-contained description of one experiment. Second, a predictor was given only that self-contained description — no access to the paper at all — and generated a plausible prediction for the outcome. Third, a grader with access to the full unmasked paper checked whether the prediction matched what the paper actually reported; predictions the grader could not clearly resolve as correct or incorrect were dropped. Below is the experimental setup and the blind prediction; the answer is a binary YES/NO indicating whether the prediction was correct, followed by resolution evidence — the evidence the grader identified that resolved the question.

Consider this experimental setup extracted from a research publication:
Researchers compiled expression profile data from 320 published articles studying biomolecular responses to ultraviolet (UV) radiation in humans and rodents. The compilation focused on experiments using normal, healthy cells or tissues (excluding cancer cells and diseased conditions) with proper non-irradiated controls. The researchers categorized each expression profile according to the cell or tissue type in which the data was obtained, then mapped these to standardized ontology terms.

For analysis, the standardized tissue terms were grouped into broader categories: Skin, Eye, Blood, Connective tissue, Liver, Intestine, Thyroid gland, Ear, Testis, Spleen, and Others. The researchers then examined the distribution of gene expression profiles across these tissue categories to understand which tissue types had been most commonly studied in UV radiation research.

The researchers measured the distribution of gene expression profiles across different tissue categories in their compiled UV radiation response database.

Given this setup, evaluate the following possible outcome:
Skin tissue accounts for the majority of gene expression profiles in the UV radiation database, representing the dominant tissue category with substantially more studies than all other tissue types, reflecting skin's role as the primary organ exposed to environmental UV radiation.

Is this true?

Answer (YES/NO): YES